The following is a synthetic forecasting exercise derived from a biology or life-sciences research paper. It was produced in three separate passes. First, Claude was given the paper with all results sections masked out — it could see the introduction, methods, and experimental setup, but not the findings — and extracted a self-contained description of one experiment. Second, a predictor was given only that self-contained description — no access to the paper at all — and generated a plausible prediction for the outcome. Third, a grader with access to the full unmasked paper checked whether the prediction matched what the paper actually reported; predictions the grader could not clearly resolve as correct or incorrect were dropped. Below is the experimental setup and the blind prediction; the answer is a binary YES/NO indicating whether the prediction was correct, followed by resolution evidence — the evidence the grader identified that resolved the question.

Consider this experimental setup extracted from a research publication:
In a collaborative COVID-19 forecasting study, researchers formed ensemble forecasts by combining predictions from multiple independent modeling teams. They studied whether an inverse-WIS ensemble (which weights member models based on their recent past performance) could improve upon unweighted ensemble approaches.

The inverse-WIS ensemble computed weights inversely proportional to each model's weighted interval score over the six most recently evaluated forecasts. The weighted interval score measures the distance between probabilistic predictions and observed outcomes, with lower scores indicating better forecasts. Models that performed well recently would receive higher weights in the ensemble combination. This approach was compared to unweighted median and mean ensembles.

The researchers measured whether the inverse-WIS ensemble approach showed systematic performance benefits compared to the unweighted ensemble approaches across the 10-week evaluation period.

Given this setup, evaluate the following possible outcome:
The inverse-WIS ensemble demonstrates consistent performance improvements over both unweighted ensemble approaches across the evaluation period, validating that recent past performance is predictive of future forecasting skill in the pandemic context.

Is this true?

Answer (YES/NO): NO